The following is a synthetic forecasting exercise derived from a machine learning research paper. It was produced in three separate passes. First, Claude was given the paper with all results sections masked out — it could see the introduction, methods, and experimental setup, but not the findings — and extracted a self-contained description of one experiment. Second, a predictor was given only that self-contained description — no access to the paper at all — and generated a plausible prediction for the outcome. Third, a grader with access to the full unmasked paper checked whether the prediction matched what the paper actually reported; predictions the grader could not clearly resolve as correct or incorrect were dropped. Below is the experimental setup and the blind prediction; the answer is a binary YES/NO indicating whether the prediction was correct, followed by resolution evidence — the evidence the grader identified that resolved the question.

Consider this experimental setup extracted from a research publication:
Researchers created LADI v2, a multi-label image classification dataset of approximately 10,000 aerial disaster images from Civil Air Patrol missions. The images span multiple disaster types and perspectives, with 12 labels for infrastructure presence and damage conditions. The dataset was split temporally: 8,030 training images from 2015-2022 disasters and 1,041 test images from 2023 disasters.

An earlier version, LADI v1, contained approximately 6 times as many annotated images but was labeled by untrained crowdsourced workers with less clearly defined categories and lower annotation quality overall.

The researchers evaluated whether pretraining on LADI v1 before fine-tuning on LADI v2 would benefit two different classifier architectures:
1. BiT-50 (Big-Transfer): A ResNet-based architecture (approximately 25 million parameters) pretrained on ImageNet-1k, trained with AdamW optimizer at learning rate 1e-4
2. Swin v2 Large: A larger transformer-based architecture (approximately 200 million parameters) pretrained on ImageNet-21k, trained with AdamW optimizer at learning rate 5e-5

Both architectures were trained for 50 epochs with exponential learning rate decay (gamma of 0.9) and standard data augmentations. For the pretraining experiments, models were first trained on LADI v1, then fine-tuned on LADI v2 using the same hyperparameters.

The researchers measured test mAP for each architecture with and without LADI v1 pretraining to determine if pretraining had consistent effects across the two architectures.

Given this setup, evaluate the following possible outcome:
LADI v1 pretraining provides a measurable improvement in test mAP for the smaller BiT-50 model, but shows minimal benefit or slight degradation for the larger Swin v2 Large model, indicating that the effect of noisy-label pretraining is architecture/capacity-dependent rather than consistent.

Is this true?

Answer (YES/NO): NO